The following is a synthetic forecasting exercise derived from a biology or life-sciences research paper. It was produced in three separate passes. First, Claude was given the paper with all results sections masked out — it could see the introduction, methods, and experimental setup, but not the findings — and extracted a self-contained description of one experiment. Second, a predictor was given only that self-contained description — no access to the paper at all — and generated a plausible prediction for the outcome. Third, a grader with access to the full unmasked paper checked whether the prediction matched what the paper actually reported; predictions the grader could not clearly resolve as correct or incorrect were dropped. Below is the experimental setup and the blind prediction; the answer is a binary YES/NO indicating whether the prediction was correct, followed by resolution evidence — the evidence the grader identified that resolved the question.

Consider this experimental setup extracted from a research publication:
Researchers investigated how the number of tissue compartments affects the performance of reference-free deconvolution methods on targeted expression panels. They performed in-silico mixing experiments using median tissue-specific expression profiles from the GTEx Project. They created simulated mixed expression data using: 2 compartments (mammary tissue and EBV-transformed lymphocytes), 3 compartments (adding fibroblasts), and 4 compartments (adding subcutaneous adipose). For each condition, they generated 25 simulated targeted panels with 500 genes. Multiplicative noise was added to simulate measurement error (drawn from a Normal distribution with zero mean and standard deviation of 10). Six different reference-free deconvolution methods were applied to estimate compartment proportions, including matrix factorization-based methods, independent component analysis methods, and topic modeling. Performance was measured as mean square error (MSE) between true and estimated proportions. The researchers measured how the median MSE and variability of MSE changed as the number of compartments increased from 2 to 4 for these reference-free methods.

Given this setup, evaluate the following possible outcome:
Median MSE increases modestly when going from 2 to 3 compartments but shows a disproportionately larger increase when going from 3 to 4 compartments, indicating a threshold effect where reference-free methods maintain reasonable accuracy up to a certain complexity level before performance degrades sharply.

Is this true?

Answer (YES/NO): NO